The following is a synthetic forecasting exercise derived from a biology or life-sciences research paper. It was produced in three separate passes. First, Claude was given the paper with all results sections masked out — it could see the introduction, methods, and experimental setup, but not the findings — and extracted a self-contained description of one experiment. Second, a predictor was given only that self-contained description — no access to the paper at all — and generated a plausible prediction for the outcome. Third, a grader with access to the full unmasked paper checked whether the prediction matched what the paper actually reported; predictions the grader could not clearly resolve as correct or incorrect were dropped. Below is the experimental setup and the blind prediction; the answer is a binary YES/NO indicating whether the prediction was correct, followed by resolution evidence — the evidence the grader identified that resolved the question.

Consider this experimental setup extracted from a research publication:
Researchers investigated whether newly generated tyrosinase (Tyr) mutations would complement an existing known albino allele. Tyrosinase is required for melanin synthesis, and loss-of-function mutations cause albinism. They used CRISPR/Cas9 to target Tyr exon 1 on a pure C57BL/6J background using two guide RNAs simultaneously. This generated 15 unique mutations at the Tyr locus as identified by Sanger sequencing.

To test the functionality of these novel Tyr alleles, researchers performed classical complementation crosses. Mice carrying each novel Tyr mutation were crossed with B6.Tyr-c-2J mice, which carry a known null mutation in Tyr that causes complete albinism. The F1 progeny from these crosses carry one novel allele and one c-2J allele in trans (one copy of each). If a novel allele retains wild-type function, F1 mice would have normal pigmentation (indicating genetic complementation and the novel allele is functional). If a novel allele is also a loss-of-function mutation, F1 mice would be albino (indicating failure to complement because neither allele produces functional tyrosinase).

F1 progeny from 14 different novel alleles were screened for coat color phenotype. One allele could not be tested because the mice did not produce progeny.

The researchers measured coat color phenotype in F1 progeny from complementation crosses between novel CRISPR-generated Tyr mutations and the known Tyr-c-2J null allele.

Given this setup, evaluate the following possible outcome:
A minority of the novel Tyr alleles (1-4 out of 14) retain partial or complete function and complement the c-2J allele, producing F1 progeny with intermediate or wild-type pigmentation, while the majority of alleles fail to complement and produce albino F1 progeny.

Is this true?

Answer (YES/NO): NO